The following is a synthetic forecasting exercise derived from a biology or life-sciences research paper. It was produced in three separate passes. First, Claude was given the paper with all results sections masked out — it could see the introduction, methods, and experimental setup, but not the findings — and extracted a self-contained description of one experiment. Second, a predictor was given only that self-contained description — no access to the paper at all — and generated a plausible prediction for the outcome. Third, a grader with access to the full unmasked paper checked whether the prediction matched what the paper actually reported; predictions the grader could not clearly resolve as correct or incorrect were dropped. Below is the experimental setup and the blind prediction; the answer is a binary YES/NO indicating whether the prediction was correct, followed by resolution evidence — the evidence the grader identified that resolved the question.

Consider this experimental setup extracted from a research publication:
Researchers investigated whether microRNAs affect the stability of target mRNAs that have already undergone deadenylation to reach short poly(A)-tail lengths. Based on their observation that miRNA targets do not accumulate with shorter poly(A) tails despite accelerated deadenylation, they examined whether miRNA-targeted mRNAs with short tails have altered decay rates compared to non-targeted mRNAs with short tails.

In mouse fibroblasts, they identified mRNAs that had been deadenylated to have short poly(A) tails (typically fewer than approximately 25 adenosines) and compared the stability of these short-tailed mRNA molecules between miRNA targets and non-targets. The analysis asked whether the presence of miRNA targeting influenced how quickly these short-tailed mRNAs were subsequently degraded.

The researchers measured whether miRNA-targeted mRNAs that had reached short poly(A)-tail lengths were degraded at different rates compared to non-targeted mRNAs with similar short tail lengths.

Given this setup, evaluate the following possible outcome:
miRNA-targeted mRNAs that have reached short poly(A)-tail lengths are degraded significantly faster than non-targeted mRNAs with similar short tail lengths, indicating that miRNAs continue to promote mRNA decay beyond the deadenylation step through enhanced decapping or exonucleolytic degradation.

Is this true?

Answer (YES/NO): YES